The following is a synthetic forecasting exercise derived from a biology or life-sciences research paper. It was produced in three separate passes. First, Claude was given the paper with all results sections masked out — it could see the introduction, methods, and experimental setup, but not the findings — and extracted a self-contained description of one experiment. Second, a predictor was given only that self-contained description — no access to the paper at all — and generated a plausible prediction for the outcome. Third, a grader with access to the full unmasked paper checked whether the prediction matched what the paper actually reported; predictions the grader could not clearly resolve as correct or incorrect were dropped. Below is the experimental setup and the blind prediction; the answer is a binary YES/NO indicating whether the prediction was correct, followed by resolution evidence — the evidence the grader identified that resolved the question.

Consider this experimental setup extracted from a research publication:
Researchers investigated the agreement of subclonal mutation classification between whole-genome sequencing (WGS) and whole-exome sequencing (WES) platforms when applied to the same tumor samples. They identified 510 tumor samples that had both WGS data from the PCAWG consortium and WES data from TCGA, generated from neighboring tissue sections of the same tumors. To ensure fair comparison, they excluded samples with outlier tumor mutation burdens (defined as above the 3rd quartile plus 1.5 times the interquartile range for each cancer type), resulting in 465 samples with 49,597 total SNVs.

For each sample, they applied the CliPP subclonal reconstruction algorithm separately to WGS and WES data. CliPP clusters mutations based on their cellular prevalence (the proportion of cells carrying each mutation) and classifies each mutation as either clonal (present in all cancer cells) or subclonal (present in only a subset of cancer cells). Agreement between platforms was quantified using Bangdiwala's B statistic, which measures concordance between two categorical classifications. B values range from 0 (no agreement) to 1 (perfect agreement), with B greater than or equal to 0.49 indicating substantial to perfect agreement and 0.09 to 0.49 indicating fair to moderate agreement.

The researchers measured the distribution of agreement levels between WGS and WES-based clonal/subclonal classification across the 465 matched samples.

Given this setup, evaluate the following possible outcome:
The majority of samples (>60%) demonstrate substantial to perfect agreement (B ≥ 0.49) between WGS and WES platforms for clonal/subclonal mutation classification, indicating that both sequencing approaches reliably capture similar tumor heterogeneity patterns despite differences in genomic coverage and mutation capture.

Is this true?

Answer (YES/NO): YES